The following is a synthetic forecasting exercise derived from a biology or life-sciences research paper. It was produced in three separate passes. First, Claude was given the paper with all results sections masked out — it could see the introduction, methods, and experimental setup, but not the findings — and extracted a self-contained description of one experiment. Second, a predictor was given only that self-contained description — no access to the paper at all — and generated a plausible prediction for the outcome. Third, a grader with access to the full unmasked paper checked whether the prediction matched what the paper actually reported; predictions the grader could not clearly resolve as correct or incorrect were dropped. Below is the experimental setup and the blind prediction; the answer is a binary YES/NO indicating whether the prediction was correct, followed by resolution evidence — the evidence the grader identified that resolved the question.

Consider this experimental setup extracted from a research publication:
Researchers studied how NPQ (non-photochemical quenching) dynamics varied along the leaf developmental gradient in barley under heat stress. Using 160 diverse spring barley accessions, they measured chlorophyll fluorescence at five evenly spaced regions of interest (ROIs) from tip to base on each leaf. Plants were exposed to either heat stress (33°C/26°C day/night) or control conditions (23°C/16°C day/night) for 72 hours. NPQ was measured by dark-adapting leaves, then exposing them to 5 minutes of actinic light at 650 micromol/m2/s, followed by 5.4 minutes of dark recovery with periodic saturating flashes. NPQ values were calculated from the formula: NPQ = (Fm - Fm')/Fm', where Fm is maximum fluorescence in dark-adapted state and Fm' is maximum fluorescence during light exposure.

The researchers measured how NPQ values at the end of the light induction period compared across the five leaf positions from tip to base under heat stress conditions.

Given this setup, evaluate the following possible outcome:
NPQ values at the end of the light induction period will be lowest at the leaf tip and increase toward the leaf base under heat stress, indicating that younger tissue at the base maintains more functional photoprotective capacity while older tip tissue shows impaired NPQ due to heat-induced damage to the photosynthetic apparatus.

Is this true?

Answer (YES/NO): NO